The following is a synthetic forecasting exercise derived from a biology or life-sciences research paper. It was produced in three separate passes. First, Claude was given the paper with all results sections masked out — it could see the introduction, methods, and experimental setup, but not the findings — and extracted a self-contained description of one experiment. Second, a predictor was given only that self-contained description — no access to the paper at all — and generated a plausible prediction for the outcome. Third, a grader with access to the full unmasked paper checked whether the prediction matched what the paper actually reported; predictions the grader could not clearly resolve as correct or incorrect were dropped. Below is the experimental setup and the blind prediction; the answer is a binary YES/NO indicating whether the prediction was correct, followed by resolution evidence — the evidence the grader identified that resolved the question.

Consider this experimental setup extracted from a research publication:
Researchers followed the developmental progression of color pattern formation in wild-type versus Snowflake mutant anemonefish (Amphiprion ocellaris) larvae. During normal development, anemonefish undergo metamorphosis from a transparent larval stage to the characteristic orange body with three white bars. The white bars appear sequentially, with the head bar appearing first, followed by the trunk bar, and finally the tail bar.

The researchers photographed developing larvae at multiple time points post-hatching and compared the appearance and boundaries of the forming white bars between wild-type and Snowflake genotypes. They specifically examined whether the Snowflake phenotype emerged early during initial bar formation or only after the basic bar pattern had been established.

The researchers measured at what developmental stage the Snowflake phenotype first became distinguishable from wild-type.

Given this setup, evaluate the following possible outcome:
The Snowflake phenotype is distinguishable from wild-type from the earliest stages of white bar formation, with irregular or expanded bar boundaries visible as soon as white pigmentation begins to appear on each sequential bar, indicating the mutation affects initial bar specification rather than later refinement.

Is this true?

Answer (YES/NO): YES